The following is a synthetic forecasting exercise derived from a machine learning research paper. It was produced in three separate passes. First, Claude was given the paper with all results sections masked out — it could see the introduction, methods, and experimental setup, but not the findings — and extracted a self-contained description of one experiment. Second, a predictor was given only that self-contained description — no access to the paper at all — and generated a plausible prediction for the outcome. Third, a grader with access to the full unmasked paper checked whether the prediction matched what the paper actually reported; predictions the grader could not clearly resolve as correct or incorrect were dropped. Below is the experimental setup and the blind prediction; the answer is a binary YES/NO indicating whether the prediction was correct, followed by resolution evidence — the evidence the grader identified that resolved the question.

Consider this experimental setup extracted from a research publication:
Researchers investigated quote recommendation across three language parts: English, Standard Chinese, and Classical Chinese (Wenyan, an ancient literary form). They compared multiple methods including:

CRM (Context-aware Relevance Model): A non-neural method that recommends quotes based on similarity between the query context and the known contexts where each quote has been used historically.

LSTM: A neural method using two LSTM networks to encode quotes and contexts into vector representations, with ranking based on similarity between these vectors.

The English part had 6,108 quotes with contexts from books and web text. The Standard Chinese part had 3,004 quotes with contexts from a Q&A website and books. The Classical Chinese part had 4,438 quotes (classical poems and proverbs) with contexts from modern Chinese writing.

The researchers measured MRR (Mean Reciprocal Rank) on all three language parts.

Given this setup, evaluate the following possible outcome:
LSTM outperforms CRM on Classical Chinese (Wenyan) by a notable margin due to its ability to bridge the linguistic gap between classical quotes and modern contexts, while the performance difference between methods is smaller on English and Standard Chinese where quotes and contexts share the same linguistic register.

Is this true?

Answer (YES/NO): NO